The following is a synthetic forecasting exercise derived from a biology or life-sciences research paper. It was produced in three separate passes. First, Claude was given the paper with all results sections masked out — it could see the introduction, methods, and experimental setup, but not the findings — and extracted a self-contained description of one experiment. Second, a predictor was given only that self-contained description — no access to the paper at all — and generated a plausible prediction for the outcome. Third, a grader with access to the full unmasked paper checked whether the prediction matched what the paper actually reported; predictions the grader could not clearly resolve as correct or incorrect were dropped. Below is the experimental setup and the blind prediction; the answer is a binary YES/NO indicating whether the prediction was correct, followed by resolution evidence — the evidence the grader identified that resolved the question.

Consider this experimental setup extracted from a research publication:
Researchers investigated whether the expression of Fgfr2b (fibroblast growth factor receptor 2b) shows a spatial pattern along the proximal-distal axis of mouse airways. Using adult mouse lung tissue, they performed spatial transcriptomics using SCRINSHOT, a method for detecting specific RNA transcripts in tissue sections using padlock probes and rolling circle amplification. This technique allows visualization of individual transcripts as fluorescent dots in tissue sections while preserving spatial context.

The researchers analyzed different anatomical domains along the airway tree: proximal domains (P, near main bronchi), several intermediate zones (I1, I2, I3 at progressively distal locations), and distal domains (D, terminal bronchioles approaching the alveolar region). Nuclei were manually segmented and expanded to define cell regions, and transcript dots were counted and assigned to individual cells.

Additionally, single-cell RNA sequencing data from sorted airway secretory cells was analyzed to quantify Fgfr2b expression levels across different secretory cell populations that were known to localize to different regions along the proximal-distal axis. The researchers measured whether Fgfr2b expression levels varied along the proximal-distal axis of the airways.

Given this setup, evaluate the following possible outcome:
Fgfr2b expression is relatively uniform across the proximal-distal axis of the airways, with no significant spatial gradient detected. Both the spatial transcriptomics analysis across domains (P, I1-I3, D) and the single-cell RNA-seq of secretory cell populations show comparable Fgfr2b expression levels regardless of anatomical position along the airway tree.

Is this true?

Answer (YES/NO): NO